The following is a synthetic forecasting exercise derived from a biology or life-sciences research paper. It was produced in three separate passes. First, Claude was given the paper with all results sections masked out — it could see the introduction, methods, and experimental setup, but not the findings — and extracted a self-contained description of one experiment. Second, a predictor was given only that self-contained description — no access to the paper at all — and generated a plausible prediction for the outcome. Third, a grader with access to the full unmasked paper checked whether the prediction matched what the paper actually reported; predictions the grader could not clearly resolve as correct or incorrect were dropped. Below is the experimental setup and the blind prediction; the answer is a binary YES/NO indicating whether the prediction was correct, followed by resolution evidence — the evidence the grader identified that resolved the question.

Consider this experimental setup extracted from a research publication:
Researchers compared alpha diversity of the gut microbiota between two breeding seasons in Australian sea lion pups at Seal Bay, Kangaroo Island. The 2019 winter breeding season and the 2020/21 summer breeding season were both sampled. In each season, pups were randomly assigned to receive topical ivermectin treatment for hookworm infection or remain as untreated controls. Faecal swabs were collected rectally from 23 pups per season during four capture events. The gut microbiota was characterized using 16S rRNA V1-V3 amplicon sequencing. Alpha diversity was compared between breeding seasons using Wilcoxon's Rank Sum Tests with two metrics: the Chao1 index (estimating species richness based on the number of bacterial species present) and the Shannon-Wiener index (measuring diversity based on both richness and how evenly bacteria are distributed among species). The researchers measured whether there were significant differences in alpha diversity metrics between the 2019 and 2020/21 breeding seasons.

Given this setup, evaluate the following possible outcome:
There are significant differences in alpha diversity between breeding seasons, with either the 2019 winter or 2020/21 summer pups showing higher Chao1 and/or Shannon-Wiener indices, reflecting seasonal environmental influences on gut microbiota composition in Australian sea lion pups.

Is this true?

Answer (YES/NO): YES